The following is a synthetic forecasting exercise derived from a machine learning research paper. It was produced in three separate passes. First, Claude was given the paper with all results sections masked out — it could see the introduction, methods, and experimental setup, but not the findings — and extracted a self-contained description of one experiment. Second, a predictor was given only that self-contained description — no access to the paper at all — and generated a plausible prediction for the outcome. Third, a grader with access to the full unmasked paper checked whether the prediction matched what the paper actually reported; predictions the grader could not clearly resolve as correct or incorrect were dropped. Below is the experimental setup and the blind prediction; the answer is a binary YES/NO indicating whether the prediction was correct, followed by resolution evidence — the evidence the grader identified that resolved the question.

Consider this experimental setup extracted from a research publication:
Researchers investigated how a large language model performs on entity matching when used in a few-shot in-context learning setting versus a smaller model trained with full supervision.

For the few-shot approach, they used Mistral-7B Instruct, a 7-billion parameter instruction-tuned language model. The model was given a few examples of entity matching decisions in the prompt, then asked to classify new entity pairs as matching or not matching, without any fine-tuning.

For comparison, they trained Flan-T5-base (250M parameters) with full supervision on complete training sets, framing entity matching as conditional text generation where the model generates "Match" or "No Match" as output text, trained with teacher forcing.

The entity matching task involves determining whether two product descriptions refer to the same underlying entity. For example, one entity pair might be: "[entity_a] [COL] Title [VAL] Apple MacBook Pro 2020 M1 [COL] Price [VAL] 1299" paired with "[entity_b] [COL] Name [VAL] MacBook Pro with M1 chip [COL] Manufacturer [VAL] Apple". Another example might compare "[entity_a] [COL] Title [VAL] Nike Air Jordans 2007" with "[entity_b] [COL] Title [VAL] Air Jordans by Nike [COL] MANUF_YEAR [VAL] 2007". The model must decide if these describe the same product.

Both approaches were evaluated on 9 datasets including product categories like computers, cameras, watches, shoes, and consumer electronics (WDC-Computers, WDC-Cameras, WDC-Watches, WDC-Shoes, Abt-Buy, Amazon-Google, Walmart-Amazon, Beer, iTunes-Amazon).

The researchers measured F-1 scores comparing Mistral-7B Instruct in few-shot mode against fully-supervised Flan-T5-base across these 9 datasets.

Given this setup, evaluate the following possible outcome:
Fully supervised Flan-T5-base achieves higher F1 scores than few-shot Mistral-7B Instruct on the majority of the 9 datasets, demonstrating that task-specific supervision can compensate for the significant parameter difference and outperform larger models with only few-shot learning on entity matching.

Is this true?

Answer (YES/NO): YES